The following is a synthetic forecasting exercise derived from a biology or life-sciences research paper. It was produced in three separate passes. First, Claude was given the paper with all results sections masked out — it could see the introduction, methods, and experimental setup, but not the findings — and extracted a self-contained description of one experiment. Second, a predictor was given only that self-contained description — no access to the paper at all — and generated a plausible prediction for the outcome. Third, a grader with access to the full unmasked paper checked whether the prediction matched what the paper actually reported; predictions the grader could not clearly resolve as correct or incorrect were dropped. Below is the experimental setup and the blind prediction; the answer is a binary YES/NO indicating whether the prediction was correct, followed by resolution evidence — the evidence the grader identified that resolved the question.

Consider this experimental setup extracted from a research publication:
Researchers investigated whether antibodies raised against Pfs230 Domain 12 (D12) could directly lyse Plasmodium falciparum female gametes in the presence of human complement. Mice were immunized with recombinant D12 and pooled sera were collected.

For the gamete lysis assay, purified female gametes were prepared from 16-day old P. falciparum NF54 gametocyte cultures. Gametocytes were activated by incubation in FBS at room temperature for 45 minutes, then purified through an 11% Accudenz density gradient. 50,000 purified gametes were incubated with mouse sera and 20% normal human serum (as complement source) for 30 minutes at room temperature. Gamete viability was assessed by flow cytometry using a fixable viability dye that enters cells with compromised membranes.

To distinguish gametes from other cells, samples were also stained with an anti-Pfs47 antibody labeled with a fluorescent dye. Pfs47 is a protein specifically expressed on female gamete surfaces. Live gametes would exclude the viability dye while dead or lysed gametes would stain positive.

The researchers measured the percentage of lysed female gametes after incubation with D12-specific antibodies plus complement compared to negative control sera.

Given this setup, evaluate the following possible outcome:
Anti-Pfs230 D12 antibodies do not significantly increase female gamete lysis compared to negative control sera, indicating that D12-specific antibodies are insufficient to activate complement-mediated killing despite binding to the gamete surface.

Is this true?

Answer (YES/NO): NO